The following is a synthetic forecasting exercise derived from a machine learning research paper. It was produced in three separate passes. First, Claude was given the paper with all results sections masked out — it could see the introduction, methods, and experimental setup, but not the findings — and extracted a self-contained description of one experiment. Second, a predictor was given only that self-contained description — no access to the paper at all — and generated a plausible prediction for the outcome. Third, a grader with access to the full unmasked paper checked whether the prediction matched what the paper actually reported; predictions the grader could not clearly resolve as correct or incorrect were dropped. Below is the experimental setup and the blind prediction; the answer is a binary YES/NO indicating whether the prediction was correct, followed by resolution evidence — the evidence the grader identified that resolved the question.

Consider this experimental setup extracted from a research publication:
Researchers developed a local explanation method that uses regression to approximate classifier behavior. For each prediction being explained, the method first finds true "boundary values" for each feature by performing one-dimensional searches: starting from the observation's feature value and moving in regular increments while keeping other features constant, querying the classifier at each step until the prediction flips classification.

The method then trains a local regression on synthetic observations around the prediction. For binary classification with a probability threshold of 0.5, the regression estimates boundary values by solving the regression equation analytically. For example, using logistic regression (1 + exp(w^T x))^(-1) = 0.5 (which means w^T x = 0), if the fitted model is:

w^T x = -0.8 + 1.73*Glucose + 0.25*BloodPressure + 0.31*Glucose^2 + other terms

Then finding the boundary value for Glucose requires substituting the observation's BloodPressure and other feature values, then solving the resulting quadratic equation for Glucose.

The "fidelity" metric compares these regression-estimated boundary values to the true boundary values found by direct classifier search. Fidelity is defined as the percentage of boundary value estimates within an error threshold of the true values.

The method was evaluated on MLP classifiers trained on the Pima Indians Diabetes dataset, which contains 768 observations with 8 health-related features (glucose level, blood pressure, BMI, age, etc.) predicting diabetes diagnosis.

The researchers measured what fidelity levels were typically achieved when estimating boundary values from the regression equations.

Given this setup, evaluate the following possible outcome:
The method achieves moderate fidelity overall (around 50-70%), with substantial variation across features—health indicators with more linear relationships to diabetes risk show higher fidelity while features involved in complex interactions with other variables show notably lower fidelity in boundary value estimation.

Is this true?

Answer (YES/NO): NO